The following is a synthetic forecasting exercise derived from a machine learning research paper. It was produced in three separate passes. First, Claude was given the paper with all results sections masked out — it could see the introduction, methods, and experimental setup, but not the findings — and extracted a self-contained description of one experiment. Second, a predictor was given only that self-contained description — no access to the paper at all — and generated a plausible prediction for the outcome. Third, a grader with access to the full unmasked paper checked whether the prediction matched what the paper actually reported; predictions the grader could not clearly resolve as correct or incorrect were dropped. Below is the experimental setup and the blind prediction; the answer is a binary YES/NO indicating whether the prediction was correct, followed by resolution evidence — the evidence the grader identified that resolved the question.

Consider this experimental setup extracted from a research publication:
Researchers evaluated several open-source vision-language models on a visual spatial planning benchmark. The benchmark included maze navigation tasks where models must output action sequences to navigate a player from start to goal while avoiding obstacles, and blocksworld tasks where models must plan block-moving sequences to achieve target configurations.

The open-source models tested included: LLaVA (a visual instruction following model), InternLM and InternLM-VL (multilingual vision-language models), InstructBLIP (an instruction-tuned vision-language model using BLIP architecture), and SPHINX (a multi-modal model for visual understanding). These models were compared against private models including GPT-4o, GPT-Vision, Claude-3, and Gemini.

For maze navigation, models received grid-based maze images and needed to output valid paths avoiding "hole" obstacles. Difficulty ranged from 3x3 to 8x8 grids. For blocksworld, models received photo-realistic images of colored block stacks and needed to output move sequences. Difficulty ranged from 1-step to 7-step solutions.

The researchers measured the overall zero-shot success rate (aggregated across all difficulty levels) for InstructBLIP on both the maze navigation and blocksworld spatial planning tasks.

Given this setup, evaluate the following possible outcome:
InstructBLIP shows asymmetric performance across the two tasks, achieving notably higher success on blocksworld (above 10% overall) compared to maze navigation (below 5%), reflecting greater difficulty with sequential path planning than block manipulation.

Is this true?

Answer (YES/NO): NO